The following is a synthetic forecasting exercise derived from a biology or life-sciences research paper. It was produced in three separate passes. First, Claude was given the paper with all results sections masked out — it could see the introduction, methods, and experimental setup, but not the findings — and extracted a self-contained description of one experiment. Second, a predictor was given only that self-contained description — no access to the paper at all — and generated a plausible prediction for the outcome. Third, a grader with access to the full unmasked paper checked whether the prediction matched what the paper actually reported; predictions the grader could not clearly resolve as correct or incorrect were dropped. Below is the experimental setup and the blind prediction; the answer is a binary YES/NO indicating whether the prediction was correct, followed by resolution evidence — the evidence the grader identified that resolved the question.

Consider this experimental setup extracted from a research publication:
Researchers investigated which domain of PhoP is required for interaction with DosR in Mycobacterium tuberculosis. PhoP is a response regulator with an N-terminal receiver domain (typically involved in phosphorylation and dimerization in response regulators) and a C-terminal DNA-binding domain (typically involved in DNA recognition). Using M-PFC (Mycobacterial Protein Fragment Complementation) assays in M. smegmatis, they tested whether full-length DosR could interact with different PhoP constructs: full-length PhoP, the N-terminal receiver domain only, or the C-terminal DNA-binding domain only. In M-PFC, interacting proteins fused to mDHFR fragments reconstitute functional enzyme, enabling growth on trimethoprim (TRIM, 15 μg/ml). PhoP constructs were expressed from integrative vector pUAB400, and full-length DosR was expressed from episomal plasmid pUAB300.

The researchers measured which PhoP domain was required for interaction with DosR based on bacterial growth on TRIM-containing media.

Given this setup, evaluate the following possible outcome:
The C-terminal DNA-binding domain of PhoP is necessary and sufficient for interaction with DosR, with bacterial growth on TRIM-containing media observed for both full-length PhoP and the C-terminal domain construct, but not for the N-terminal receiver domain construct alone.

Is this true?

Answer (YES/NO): NO